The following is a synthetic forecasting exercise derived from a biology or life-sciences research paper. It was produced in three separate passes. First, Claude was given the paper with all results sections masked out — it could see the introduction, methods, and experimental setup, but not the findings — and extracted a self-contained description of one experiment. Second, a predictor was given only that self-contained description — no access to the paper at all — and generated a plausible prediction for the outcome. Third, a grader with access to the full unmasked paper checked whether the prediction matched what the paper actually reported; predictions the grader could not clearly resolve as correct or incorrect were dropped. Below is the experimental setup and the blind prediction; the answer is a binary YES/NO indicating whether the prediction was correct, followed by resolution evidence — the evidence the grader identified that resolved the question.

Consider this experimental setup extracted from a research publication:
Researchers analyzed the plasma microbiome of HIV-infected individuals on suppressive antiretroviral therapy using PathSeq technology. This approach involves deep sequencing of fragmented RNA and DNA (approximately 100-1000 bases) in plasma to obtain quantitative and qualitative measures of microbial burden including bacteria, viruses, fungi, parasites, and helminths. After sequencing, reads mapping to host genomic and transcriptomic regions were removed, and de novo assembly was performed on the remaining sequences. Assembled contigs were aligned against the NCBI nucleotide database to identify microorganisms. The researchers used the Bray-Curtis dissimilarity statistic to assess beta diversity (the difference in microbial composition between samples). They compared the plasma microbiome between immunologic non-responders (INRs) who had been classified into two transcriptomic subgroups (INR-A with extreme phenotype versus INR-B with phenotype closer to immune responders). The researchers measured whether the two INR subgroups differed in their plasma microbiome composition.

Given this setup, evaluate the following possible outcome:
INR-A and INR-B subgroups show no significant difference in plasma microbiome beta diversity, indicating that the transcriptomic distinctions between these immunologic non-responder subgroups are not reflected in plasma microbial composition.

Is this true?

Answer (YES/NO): NO